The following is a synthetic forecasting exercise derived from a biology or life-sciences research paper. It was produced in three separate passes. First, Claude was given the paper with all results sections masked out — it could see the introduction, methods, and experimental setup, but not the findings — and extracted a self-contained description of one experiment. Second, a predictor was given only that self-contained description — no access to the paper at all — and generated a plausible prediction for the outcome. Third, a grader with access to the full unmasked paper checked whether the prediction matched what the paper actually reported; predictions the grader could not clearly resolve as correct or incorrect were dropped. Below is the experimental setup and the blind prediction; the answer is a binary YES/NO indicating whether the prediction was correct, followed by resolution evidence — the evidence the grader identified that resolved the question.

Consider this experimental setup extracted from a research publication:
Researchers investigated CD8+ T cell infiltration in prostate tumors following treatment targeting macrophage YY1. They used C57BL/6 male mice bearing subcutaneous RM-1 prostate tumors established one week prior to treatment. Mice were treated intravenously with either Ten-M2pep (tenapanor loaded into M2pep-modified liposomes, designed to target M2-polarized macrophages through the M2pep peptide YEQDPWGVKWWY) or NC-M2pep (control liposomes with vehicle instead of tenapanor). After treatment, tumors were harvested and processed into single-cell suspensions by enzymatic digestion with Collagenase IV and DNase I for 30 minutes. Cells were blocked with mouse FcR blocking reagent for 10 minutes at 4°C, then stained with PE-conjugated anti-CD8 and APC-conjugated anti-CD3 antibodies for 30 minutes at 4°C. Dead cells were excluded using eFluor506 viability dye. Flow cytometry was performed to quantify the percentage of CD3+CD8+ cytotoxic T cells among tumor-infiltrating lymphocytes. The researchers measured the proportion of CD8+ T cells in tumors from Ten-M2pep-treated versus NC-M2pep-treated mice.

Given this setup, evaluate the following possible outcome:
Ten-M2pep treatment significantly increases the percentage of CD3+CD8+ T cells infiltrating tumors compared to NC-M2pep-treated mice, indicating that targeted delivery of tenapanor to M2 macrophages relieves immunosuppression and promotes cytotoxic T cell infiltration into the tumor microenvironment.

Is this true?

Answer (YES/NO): YES